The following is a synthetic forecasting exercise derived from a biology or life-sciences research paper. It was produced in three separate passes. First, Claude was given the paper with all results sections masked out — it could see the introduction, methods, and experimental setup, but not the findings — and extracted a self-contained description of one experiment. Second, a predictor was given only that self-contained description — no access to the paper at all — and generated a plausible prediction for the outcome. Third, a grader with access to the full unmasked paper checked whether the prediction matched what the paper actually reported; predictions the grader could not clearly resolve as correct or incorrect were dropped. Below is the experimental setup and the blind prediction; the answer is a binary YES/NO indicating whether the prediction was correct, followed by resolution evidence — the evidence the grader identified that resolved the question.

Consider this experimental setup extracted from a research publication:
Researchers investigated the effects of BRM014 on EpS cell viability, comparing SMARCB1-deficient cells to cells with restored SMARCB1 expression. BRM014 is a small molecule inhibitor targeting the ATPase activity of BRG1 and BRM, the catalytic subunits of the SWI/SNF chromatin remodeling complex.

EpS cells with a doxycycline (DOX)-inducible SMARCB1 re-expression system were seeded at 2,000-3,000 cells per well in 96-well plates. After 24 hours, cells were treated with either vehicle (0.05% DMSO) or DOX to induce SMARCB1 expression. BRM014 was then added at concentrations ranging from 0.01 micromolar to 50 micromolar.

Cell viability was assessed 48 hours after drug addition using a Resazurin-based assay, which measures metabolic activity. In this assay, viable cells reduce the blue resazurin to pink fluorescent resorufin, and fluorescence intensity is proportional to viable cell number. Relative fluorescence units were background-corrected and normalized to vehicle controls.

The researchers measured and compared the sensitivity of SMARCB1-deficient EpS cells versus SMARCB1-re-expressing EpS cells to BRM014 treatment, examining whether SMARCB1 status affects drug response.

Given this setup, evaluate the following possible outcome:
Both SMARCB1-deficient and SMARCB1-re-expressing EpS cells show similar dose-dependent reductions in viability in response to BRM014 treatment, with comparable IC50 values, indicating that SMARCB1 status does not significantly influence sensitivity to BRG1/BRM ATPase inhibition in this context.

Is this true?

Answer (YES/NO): NO